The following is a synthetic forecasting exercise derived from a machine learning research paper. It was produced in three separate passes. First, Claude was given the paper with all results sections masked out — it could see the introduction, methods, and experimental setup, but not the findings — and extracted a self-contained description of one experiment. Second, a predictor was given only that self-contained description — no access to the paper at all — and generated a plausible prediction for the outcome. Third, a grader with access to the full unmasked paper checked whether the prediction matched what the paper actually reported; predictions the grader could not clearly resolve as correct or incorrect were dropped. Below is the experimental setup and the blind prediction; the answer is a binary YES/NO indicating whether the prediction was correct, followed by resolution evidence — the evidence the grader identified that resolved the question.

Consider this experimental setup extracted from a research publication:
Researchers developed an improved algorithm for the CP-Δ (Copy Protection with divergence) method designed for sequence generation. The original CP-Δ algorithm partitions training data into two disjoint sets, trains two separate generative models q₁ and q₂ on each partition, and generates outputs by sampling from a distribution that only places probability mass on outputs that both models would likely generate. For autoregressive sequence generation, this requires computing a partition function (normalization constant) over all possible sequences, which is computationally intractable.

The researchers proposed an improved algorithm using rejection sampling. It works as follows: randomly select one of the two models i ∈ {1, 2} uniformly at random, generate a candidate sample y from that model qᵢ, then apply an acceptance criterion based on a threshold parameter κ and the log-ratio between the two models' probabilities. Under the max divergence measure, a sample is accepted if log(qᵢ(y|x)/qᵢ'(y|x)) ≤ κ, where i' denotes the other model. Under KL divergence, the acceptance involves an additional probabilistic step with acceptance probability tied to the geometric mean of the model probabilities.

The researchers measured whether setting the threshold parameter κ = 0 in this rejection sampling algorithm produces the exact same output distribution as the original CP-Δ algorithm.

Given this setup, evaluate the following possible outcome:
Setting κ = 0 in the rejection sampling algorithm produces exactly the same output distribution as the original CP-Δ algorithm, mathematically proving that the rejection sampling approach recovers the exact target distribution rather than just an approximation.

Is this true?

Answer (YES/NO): YES